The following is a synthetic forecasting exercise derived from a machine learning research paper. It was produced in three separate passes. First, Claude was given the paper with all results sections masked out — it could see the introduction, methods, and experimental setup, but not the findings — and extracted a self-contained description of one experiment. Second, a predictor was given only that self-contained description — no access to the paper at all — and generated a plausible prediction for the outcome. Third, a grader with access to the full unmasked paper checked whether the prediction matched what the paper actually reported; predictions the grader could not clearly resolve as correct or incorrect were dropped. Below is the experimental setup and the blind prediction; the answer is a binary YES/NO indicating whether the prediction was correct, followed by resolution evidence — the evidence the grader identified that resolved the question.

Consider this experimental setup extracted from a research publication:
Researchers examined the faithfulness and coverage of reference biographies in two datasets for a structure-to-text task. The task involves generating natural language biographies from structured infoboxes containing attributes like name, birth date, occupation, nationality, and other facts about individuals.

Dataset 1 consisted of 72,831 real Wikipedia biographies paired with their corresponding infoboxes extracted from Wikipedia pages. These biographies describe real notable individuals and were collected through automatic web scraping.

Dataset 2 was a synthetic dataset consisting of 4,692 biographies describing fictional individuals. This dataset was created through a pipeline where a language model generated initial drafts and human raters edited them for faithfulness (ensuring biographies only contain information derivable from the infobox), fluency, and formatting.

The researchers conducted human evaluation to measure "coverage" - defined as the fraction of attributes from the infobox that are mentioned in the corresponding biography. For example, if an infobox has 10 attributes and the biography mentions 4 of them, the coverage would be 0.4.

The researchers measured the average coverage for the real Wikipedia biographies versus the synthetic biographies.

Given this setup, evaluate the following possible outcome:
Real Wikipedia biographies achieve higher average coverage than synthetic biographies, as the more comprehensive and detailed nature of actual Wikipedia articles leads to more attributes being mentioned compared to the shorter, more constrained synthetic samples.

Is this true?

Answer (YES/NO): NO